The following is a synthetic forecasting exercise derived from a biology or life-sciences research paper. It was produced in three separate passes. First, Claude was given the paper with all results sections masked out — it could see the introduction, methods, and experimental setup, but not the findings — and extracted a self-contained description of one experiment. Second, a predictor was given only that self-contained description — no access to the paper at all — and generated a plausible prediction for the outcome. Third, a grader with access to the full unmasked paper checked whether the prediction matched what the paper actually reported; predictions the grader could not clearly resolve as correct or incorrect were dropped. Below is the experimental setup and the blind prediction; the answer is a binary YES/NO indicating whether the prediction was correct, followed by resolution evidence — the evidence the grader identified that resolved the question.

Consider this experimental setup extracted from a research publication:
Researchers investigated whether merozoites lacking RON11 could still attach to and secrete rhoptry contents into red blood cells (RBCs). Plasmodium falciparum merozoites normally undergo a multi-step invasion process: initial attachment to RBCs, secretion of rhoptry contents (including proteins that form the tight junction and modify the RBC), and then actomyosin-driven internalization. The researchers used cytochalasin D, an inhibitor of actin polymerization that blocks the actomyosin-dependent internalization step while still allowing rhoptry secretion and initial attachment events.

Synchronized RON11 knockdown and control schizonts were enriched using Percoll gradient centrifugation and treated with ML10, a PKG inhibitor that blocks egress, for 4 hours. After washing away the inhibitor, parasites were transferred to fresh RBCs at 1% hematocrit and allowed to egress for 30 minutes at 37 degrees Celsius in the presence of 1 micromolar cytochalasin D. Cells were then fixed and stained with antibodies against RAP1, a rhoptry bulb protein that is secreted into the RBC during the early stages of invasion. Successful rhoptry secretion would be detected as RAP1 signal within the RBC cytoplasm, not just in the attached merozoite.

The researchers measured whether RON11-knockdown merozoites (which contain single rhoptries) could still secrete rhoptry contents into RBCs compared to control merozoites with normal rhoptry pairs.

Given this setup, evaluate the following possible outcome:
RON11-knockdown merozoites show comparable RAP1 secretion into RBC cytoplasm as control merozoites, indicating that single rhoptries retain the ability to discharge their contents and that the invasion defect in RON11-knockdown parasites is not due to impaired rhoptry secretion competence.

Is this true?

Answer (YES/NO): YES